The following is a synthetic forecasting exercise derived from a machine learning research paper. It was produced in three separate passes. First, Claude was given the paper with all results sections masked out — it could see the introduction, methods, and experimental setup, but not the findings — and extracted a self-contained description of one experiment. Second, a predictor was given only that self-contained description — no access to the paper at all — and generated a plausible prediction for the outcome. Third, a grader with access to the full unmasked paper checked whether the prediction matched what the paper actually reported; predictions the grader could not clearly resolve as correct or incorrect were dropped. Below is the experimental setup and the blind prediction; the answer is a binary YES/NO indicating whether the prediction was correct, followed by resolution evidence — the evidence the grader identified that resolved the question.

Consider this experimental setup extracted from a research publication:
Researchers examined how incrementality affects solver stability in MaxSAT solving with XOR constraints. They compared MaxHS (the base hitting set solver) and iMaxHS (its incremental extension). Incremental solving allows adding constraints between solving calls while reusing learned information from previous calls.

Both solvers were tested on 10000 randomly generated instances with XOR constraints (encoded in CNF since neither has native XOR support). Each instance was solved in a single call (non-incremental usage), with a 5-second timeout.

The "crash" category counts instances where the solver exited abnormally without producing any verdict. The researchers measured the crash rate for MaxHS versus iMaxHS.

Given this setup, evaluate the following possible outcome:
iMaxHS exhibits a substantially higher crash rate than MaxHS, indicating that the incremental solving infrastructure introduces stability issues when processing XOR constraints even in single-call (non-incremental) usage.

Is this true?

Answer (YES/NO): NO